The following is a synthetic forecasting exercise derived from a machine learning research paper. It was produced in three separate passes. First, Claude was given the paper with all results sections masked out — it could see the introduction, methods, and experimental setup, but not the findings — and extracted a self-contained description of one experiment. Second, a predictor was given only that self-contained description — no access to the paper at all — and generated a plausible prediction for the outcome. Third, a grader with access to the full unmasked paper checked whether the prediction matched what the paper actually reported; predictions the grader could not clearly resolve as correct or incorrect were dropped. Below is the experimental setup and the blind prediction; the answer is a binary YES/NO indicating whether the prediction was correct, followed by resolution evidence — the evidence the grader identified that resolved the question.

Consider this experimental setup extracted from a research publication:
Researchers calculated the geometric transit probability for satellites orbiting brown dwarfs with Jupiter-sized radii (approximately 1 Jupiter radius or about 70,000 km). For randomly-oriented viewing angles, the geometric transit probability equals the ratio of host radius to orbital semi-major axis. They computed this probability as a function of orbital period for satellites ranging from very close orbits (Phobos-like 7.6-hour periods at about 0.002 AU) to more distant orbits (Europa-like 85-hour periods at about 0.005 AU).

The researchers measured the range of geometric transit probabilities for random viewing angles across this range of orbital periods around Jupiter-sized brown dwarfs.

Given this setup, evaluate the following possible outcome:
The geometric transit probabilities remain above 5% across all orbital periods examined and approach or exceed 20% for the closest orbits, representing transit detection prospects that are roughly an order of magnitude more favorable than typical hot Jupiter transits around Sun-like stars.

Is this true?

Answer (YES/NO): NO